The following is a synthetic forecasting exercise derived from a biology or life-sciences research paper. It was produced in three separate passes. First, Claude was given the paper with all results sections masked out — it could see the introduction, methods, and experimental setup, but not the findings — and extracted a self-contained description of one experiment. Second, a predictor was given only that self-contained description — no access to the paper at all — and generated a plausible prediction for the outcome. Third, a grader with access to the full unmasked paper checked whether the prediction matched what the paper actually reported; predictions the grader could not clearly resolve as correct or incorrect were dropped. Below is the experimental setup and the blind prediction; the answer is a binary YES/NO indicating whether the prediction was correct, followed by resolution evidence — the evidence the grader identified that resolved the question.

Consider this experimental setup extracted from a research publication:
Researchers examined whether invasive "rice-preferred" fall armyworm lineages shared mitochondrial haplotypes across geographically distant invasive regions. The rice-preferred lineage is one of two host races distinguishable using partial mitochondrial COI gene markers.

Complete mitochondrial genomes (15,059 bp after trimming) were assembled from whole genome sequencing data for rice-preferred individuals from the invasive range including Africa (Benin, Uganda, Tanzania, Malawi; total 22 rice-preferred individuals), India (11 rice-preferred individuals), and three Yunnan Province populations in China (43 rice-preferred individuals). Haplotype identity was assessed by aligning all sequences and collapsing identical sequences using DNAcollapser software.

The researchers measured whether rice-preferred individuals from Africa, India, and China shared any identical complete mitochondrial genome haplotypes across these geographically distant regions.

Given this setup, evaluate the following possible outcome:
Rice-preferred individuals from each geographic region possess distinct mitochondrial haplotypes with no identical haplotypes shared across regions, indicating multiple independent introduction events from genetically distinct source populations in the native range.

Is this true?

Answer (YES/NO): NO